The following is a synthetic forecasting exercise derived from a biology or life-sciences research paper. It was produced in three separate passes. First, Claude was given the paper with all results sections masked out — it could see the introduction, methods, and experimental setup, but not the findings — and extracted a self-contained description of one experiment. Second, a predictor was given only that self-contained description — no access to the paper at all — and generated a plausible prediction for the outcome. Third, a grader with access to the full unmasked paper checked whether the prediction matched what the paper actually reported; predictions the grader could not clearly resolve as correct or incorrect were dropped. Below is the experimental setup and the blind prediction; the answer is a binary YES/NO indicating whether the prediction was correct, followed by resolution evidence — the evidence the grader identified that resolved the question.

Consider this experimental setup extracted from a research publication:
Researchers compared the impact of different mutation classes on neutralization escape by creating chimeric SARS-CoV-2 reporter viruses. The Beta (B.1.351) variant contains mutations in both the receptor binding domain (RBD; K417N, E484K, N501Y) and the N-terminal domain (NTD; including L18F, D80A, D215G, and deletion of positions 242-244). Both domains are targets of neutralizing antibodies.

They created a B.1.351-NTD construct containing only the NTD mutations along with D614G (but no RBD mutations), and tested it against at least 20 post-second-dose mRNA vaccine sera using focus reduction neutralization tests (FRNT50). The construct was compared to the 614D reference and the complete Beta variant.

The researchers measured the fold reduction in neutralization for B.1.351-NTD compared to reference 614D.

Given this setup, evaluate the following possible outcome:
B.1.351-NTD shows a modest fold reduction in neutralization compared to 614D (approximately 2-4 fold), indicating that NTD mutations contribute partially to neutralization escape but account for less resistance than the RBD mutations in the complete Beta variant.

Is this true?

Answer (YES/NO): YES